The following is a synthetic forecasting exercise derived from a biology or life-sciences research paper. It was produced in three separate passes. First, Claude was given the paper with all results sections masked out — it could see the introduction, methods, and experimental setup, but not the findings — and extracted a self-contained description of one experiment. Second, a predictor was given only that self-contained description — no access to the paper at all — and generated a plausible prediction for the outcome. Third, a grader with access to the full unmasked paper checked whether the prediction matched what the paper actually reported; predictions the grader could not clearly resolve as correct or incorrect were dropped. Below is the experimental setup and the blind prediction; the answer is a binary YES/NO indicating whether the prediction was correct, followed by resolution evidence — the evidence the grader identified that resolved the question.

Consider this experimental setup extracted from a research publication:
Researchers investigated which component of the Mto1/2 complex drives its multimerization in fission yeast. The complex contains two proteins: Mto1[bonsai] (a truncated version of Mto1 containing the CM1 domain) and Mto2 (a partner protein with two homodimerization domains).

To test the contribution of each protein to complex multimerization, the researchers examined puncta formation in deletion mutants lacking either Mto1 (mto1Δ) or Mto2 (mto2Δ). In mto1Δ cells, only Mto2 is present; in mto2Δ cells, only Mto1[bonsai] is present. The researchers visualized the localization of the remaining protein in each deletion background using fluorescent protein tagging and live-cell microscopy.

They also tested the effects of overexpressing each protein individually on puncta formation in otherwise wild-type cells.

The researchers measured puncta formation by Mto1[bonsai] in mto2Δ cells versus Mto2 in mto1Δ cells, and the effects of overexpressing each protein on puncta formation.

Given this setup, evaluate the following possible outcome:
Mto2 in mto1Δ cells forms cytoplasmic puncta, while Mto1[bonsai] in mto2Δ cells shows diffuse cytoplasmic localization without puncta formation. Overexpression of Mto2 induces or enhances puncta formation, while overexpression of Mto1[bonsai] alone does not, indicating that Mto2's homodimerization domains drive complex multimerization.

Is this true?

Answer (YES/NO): YES